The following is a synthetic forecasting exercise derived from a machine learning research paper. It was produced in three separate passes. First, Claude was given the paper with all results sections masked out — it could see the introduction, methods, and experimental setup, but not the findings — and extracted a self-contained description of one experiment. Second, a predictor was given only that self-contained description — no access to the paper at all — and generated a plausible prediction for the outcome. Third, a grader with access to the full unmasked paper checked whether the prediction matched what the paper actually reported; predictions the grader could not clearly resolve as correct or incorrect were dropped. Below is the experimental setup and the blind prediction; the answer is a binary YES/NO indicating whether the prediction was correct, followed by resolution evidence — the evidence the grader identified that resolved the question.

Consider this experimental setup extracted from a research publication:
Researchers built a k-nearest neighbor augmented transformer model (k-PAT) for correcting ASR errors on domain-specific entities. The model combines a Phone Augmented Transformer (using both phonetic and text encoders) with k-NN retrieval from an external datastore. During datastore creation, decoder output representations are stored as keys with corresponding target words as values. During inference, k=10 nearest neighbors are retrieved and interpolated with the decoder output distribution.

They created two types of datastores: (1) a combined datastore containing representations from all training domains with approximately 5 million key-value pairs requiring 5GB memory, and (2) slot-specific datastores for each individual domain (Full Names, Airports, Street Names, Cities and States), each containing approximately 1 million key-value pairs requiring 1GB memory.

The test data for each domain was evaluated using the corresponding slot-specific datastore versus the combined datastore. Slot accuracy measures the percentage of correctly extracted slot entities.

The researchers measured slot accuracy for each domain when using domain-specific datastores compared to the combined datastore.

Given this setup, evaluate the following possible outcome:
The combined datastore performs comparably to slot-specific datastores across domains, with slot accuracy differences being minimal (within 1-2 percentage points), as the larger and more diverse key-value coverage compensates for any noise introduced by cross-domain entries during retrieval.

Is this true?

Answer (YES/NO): NO